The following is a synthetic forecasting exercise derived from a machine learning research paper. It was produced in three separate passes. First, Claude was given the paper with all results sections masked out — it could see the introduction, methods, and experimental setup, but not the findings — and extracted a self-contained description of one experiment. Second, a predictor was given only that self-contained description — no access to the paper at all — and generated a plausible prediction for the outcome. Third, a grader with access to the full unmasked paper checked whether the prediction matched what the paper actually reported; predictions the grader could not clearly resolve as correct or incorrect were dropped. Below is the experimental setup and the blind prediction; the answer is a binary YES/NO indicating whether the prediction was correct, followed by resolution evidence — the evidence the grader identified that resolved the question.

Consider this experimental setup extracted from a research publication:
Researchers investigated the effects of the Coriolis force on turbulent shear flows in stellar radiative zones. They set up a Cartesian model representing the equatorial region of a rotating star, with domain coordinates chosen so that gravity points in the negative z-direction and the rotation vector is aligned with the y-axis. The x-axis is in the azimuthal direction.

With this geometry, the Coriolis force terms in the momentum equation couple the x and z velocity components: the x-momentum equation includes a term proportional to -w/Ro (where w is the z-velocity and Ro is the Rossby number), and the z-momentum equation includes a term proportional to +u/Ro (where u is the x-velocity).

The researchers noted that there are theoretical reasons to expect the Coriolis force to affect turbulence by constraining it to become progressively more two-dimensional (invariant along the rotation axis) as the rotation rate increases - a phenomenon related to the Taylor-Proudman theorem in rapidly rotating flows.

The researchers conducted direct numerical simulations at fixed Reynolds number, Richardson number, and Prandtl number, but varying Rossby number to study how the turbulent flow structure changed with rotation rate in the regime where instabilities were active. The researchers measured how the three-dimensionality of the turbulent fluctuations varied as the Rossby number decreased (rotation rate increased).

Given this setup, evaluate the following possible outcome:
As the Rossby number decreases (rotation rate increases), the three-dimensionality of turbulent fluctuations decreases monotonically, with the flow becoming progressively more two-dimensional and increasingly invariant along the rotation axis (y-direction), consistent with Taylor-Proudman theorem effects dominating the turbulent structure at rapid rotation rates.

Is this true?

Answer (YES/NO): YES